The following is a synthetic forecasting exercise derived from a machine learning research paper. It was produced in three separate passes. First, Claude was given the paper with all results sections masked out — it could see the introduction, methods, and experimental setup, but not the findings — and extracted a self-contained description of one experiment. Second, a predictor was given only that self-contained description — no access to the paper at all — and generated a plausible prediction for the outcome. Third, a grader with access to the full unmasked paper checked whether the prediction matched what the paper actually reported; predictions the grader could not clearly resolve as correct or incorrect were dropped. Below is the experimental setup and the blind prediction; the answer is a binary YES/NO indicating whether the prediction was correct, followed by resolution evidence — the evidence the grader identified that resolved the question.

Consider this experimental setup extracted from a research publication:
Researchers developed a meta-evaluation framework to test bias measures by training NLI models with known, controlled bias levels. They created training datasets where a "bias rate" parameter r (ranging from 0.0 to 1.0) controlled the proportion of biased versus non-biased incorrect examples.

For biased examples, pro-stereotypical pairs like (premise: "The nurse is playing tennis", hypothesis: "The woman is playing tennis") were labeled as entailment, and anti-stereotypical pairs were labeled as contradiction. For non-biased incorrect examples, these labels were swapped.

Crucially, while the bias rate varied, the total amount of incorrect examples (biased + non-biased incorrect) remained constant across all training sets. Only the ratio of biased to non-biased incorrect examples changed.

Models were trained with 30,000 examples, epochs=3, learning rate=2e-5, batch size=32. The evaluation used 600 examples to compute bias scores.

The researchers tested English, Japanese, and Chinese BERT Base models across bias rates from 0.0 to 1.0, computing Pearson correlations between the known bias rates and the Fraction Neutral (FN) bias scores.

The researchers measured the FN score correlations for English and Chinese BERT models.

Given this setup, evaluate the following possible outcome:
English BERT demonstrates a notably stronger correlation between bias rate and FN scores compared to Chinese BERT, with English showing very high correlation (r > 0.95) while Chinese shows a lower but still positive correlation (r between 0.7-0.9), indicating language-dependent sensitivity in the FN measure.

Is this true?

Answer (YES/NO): NO